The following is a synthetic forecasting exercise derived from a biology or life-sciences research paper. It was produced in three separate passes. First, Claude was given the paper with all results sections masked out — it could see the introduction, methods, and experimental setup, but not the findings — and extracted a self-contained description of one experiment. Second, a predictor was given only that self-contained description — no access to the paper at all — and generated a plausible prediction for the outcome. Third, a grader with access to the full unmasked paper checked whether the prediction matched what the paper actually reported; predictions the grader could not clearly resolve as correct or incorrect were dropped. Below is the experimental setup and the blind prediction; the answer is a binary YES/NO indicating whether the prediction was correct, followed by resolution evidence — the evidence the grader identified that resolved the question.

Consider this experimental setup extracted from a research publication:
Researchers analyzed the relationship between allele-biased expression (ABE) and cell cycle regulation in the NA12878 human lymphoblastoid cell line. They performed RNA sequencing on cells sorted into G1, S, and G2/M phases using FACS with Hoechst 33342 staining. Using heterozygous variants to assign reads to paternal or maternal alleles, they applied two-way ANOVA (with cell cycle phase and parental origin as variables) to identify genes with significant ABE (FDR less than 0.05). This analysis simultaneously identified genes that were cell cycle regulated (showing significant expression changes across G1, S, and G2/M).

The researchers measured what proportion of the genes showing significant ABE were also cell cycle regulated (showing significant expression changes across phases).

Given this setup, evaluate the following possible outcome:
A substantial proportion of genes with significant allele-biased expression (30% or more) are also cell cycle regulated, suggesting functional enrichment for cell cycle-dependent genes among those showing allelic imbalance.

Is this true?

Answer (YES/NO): YES